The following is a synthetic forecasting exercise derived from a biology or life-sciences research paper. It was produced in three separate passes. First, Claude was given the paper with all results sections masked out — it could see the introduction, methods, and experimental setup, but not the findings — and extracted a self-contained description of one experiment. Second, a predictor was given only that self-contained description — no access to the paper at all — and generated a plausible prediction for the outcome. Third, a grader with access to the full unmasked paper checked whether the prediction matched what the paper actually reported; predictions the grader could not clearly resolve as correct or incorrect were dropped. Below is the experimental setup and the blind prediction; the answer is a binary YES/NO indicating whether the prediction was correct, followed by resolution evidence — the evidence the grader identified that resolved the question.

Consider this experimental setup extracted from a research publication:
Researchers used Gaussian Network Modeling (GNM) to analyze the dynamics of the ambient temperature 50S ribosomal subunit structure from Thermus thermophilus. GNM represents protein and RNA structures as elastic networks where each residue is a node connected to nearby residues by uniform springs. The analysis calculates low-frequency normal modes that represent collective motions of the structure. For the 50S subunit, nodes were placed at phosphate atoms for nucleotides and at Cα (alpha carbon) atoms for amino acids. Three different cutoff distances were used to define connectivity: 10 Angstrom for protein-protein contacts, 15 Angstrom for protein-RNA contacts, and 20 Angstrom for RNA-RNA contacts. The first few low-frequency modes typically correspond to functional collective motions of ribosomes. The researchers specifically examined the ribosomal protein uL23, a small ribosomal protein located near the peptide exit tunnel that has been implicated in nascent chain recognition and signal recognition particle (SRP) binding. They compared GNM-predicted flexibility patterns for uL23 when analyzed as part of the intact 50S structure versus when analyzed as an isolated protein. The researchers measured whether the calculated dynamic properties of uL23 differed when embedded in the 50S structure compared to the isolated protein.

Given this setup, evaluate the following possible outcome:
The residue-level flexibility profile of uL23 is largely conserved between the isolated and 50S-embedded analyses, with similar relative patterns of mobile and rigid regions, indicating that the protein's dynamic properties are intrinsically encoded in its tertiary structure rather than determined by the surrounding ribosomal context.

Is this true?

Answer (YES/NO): NO